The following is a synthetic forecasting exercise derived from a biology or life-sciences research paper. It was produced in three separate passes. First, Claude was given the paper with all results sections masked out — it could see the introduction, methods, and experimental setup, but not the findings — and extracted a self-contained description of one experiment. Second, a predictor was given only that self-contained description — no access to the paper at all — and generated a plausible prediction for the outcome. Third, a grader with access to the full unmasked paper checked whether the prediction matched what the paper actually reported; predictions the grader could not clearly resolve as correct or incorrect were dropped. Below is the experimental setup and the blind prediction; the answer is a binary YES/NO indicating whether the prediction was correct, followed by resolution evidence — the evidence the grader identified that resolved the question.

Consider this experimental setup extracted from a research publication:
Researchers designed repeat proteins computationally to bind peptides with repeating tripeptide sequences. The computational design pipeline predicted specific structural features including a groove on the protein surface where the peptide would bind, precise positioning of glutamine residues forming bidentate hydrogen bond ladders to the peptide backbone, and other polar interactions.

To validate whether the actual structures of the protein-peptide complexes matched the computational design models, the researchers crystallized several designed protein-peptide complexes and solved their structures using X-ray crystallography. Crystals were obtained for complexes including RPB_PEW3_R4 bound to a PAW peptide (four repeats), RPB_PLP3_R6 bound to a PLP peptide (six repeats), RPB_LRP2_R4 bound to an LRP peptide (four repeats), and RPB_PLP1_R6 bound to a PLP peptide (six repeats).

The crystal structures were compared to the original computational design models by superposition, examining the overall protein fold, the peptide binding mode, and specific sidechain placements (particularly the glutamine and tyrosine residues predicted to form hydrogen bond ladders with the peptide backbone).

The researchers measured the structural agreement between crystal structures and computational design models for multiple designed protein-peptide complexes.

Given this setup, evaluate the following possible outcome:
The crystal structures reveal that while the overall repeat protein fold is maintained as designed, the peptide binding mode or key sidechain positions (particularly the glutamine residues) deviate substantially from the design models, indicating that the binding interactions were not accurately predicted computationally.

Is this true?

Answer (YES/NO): NO